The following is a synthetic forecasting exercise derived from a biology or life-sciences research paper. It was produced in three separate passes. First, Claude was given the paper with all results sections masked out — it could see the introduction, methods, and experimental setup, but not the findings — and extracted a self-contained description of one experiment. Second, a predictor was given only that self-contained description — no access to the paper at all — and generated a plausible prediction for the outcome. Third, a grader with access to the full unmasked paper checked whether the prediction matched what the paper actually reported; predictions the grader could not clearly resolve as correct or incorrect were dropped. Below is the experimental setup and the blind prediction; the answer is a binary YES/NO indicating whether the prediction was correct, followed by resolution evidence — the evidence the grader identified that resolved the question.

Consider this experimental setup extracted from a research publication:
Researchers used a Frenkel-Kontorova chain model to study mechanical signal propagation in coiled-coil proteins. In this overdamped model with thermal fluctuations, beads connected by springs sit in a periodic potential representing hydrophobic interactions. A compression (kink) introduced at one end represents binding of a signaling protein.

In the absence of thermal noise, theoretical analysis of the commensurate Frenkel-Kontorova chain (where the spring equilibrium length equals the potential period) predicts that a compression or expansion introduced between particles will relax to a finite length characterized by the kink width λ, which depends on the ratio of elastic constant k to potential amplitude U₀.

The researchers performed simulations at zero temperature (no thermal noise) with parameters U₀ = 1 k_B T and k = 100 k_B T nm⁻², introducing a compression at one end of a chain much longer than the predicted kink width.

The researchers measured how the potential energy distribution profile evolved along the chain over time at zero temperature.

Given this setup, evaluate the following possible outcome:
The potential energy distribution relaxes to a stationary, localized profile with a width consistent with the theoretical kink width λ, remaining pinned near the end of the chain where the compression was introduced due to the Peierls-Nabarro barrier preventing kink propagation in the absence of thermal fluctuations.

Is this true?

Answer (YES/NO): YES